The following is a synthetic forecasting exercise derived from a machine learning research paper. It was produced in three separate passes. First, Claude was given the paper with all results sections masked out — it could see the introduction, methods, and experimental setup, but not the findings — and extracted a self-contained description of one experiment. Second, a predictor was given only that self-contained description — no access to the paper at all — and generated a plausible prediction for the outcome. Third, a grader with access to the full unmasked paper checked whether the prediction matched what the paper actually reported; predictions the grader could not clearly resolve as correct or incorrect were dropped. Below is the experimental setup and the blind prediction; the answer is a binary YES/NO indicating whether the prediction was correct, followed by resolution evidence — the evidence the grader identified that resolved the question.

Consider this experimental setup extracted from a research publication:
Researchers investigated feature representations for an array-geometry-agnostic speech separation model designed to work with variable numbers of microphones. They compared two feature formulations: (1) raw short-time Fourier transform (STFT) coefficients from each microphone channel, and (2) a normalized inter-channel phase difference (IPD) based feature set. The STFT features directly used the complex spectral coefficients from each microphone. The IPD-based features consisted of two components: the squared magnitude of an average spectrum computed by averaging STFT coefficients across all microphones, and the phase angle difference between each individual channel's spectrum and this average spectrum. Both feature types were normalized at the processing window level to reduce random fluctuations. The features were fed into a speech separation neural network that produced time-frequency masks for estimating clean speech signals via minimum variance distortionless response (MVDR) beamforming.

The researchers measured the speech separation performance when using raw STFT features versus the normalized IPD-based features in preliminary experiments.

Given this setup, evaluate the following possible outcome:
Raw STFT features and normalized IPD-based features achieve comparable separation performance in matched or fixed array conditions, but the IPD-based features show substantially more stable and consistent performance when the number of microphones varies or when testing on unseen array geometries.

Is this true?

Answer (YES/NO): NO